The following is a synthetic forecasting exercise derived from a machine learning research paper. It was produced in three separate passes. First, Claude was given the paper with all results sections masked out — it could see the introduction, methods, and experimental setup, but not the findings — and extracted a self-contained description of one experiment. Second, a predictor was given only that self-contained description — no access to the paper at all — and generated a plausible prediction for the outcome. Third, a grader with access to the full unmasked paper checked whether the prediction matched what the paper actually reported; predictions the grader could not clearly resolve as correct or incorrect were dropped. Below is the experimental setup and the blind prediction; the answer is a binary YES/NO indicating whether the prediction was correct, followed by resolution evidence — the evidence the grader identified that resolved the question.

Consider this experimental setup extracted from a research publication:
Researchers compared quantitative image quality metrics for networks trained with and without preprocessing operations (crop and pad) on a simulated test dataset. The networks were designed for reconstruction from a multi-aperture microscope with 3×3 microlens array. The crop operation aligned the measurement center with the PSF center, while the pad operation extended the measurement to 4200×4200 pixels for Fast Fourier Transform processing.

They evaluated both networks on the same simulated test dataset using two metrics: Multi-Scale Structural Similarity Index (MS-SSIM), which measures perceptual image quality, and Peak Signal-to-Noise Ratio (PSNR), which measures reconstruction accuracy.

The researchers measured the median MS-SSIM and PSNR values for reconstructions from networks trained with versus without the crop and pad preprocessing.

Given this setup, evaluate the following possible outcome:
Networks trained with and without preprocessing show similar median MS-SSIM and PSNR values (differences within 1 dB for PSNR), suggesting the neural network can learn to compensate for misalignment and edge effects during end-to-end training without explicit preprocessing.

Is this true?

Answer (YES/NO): NO